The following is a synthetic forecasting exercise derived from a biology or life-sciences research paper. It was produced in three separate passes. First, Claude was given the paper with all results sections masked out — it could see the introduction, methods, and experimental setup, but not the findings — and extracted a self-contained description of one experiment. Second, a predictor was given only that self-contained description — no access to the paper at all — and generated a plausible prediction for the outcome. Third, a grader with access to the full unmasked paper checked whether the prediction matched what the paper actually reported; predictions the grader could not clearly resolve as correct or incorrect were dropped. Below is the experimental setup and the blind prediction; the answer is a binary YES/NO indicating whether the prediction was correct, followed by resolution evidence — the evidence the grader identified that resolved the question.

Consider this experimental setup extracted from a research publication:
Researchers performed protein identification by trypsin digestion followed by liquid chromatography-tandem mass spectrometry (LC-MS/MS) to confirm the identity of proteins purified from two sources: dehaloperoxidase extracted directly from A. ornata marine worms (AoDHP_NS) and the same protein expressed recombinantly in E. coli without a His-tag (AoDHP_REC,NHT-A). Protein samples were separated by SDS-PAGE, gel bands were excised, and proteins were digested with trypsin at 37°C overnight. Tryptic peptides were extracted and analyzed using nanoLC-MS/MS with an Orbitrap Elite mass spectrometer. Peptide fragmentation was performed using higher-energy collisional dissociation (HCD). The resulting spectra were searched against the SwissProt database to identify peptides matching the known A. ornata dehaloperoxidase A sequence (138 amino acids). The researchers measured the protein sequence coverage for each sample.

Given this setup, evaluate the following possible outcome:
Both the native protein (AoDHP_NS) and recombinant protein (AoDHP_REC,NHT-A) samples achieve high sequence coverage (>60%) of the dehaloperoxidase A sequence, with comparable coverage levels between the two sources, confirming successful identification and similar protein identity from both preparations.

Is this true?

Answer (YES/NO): YES